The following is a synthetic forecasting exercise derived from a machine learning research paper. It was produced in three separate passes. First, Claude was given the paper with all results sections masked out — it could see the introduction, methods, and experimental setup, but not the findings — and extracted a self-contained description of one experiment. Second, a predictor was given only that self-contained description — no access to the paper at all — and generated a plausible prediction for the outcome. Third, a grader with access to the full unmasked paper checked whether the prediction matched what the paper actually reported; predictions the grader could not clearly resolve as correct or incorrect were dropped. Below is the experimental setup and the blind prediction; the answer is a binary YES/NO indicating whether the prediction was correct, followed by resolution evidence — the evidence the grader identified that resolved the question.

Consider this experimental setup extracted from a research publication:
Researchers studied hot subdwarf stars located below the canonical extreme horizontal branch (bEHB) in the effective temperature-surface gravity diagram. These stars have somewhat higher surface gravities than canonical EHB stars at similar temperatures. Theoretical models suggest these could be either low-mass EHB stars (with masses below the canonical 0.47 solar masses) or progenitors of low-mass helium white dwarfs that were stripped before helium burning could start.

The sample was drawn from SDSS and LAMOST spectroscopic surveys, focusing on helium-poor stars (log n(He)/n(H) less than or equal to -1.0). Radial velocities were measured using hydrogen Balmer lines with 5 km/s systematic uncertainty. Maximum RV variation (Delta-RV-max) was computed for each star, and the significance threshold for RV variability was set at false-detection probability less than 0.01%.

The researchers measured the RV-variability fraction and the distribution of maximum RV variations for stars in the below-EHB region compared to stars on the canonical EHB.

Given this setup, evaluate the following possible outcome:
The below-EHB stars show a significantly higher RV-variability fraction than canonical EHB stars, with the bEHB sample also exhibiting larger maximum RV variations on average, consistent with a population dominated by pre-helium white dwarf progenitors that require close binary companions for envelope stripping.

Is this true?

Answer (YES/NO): NO